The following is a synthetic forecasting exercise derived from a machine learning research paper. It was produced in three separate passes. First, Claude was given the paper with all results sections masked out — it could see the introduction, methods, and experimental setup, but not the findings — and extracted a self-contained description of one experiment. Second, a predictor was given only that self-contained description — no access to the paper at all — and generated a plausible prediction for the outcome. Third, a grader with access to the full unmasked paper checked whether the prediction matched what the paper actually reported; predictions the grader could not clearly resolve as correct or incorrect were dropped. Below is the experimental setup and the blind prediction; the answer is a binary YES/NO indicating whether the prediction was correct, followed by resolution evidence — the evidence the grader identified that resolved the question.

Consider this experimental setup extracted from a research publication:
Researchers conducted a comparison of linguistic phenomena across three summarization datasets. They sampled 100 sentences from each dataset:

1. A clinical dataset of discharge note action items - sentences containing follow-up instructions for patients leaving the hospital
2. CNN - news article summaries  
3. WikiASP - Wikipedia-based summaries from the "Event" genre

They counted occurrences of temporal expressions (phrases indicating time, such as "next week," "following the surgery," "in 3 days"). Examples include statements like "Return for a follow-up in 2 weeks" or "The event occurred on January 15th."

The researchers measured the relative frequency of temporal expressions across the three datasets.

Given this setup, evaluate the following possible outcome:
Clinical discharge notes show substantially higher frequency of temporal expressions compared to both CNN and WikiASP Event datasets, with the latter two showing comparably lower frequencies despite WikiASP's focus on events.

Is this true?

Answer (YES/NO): NO